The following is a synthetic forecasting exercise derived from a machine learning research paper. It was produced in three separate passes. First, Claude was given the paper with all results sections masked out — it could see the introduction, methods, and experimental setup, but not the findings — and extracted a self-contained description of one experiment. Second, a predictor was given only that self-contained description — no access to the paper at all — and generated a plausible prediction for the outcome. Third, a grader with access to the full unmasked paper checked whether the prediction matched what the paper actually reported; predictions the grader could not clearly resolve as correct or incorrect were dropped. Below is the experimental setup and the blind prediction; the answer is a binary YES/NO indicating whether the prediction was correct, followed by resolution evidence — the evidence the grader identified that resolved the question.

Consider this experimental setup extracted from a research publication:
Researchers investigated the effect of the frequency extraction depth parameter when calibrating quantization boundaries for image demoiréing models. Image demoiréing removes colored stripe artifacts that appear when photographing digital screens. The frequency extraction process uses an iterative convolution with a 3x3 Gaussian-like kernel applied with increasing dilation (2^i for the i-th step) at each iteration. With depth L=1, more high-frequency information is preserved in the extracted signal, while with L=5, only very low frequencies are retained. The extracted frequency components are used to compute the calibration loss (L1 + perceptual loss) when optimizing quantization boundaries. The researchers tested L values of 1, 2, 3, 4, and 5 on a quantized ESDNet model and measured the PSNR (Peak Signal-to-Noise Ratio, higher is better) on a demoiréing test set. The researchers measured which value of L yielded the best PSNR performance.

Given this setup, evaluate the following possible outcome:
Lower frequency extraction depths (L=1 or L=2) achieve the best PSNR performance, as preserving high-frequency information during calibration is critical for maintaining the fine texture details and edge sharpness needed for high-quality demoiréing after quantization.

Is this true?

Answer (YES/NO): NO